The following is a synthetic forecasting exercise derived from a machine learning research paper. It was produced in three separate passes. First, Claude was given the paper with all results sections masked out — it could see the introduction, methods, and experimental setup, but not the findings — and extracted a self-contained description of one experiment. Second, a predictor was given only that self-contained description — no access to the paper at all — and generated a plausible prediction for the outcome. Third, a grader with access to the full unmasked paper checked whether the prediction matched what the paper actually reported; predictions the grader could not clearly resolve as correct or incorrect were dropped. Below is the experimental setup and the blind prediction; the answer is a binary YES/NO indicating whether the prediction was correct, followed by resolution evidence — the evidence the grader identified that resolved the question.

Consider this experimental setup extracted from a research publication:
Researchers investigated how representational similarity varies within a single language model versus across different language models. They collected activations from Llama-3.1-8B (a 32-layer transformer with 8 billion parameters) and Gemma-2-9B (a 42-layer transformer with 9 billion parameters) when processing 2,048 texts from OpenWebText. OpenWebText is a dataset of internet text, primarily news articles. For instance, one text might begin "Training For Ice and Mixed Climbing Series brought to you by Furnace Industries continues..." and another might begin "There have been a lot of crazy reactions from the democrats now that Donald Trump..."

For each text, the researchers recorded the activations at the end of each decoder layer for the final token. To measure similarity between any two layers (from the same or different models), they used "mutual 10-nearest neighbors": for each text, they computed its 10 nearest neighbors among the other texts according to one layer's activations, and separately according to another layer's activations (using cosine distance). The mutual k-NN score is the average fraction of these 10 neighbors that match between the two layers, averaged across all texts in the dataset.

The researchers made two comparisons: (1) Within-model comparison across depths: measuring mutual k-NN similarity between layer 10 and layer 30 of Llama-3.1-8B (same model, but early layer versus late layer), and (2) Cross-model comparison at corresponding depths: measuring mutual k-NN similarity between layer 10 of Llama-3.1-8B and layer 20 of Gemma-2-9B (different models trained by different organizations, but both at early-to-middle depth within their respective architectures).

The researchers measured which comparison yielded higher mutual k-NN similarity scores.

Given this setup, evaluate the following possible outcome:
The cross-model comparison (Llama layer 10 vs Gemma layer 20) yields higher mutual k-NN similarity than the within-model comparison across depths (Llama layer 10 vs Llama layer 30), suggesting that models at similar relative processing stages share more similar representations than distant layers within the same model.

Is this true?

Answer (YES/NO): YES